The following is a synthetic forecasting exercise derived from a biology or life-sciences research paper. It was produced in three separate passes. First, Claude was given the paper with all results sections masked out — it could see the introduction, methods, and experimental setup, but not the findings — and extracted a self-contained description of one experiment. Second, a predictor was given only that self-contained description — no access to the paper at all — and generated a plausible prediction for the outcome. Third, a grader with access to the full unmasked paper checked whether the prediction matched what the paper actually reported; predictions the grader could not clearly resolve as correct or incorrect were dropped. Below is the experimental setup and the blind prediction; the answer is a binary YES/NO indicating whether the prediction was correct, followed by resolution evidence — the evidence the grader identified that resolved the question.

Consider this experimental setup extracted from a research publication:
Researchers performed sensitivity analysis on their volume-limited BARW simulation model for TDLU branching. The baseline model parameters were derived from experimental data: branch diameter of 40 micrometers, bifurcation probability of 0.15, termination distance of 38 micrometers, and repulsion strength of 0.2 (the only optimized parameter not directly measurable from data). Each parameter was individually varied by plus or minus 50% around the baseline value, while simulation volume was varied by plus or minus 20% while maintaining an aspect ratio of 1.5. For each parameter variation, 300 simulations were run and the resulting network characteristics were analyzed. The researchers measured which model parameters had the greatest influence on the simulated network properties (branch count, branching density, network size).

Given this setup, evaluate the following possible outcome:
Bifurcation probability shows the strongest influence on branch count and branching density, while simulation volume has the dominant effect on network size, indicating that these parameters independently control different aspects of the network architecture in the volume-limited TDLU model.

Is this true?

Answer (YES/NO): NO